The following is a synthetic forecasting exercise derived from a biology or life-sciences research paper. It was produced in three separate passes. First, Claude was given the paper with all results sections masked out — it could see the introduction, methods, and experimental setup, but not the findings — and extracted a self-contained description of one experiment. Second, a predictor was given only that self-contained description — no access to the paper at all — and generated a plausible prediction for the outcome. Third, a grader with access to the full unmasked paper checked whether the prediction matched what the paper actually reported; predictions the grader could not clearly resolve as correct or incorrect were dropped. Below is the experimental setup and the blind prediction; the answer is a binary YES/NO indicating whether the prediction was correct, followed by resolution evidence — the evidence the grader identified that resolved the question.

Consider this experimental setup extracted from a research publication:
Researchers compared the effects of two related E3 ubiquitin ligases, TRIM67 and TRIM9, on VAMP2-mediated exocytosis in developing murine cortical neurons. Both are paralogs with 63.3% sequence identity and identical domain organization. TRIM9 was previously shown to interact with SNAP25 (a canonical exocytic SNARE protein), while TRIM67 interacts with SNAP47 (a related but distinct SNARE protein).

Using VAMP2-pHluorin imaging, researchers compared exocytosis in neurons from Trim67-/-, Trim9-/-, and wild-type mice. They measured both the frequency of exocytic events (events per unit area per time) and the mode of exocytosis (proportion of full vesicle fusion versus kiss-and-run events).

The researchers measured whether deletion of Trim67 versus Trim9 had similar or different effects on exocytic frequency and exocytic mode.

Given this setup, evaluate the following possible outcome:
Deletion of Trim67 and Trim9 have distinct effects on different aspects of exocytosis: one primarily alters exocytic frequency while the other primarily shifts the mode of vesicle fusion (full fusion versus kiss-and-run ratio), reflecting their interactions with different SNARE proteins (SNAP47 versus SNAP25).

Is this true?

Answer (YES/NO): YES